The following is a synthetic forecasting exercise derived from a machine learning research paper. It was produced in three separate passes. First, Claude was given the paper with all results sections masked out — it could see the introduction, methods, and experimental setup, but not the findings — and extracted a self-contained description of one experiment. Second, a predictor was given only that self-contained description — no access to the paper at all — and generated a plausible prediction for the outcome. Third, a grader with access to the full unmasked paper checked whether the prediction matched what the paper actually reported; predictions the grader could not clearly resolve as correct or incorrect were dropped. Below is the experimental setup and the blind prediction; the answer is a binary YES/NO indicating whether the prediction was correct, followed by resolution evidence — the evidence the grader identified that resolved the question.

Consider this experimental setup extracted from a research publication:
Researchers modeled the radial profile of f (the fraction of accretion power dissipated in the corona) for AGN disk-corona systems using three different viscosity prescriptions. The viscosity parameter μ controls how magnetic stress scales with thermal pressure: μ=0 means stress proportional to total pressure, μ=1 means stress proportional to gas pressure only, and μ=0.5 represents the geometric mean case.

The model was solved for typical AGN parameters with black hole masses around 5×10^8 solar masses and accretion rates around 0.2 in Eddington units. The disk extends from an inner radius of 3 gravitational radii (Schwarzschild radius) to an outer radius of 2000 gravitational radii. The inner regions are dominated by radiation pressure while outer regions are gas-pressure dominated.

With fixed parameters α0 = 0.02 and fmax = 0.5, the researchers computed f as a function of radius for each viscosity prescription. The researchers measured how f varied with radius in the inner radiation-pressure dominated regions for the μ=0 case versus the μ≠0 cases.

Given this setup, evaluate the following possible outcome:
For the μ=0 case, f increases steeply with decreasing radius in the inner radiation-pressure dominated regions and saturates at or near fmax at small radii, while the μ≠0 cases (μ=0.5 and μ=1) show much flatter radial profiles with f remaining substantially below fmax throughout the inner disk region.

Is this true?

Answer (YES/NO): NO